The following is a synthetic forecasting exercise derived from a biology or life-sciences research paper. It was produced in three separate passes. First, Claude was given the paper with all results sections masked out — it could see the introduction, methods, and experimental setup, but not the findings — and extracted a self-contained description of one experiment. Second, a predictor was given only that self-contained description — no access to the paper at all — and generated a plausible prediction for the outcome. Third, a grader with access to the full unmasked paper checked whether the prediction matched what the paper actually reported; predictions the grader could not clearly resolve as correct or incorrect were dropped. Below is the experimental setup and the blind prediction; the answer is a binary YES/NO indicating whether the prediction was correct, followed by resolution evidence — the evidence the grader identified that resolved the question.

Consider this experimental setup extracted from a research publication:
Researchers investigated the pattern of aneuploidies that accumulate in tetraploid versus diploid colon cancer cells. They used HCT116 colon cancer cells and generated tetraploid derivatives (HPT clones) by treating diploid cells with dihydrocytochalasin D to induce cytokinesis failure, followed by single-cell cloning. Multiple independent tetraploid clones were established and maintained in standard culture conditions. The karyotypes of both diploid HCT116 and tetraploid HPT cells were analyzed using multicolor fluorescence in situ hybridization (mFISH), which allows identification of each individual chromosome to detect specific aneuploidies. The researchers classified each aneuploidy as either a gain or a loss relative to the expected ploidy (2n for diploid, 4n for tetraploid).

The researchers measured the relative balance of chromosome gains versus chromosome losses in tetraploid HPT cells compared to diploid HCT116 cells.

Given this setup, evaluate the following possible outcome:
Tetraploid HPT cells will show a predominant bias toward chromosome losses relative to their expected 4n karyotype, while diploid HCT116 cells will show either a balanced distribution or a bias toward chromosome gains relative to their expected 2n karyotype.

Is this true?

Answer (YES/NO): YES